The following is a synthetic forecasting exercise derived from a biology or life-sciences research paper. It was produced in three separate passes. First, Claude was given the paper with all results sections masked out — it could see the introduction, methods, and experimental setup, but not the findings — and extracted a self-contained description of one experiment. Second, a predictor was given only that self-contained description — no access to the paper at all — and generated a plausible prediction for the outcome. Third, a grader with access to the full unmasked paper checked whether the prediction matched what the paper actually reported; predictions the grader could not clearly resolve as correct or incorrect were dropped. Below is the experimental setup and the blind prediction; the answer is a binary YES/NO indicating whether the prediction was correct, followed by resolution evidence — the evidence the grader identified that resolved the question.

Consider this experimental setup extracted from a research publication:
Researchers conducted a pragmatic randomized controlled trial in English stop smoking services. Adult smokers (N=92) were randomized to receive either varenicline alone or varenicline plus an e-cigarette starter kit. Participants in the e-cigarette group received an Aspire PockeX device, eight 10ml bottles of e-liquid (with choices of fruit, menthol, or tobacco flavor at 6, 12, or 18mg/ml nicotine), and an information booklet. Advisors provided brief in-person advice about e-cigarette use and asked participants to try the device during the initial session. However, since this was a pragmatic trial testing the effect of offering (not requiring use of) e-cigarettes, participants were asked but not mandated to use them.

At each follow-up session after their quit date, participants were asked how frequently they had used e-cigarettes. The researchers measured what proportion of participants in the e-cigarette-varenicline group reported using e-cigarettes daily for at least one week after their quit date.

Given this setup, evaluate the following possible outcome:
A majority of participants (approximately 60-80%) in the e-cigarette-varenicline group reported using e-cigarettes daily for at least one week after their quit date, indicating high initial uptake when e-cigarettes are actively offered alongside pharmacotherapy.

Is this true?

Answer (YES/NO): YES